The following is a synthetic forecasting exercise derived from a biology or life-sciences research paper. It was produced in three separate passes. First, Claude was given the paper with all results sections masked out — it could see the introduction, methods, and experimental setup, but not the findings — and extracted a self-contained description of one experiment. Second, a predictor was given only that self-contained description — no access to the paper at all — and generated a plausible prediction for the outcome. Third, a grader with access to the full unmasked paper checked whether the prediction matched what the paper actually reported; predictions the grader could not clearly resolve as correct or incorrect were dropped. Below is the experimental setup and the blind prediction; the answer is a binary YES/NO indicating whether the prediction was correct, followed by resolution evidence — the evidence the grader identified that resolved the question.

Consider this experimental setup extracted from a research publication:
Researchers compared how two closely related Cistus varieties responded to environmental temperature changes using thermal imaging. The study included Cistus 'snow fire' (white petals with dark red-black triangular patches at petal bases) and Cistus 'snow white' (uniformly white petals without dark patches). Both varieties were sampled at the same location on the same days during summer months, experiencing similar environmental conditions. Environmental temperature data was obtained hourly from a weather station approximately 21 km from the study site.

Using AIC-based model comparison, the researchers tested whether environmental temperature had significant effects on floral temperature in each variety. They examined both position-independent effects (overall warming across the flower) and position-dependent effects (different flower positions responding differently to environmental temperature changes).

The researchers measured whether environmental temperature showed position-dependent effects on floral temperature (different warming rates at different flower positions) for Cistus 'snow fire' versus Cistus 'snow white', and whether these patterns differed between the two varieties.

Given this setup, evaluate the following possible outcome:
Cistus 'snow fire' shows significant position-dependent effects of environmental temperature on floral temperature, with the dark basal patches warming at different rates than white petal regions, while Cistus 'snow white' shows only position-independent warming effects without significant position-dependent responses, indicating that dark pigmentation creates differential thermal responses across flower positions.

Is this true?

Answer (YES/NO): NO